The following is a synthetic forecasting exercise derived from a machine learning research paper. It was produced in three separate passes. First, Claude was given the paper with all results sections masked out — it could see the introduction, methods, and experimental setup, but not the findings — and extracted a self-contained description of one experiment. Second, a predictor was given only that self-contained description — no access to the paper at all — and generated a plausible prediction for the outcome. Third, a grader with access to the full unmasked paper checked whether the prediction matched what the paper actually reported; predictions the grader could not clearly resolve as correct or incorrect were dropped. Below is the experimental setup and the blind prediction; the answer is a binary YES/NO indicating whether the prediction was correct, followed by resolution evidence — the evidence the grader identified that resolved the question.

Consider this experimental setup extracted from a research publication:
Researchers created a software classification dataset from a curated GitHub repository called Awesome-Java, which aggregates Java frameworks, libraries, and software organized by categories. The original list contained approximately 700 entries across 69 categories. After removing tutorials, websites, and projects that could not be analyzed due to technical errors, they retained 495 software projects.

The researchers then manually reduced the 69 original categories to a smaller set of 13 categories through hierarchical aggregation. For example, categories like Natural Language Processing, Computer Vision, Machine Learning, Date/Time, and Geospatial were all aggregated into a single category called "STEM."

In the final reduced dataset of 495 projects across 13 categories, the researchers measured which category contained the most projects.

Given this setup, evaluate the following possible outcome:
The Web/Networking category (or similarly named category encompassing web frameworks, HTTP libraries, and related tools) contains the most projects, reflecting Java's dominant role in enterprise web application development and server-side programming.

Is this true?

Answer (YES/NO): NO